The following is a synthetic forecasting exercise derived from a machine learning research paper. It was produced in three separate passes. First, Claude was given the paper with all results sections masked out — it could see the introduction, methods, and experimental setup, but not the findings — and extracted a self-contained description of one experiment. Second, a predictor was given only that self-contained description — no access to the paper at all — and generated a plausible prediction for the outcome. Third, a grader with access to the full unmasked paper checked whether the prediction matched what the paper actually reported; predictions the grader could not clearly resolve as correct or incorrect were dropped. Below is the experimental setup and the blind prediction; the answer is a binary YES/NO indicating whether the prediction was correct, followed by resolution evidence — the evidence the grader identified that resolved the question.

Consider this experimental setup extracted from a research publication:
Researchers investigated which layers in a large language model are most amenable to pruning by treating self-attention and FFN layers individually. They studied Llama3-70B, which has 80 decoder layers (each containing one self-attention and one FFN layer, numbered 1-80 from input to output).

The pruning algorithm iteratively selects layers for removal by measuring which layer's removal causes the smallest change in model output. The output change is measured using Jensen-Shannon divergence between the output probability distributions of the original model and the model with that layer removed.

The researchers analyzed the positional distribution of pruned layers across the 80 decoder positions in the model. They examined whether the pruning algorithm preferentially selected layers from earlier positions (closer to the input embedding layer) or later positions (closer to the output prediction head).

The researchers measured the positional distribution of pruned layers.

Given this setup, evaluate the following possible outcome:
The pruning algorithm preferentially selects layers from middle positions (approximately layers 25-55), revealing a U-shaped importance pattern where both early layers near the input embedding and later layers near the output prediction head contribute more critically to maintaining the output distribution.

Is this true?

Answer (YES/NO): NO